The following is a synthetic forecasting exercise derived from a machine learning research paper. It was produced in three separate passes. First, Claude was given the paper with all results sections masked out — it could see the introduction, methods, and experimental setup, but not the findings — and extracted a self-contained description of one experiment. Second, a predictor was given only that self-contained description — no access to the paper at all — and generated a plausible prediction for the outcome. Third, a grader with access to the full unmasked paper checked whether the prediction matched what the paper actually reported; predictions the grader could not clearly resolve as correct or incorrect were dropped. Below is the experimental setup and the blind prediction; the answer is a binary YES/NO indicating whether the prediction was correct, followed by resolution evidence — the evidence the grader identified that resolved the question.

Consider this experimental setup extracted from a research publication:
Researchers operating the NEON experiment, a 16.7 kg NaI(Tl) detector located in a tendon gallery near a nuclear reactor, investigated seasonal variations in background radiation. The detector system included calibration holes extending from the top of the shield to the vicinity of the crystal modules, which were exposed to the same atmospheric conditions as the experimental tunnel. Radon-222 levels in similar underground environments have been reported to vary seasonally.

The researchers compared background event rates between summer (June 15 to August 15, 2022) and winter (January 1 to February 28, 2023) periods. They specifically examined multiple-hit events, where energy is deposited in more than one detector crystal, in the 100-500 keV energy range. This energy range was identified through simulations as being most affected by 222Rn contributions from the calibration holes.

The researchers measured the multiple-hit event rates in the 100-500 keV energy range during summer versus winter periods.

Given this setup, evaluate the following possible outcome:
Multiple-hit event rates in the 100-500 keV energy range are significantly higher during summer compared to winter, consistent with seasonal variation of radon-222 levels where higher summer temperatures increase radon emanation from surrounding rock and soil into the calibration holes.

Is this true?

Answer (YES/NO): YES